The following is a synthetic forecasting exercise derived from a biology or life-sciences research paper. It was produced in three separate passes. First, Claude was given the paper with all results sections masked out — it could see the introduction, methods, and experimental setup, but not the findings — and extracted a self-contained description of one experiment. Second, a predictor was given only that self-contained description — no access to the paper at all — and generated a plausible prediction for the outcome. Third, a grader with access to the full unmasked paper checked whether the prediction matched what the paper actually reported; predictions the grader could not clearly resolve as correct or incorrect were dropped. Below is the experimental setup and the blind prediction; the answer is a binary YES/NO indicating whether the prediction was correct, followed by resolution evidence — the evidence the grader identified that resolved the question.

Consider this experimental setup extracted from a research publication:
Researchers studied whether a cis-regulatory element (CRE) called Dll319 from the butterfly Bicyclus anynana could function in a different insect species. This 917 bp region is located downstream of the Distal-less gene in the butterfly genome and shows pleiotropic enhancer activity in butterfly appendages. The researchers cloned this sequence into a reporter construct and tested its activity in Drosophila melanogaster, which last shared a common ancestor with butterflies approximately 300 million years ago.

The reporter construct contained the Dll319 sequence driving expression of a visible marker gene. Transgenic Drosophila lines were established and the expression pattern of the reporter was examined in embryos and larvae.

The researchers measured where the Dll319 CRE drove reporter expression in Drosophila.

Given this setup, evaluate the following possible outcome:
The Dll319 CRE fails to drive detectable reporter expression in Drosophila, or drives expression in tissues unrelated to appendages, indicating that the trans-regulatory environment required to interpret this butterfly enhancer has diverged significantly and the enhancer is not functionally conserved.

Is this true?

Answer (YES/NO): NO